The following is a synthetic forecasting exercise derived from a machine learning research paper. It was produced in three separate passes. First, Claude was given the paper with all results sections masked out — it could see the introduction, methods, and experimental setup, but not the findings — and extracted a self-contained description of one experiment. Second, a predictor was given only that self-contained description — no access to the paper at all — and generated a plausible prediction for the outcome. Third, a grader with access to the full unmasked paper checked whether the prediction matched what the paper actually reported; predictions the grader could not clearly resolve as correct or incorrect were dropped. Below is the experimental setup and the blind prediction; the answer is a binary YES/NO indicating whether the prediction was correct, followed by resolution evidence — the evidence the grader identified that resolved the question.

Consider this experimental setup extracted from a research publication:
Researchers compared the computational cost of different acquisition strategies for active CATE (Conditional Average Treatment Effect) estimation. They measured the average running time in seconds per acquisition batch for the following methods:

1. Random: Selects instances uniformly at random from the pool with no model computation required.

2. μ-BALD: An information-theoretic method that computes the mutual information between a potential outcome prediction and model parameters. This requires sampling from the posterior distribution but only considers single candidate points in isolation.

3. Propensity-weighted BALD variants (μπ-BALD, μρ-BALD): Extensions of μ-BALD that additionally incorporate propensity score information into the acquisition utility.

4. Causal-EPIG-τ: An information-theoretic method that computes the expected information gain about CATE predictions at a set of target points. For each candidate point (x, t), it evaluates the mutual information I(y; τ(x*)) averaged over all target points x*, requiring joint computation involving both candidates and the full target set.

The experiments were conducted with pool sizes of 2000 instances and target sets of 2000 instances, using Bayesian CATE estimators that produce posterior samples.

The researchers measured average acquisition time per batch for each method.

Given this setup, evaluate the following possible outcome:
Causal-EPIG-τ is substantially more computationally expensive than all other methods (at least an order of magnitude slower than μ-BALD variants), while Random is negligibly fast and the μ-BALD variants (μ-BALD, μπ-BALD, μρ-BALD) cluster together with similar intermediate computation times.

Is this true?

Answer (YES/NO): YES